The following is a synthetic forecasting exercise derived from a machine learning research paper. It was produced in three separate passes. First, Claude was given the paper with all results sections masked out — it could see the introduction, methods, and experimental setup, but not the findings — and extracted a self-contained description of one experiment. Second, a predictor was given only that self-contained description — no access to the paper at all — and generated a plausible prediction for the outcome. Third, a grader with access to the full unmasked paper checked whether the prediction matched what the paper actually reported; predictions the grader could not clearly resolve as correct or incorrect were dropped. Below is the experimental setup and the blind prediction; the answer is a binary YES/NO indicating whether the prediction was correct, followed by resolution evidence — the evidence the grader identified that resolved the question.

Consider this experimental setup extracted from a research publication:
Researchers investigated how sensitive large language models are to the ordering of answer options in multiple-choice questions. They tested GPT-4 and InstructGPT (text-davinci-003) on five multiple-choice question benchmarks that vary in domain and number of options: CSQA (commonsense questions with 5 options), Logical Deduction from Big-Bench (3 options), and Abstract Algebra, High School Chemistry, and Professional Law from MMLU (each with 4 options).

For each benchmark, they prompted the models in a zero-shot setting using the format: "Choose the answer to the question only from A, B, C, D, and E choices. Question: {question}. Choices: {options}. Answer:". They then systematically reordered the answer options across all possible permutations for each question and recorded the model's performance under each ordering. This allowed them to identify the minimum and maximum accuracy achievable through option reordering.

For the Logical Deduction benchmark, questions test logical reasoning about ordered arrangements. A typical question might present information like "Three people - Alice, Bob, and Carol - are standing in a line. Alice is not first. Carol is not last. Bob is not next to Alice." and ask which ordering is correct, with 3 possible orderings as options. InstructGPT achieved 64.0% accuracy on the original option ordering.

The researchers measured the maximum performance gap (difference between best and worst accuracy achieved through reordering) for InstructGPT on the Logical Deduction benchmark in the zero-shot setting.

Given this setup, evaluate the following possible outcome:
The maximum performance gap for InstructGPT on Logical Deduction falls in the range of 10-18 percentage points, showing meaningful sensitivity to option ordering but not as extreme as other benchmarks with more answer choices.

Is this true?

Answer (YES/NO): NO